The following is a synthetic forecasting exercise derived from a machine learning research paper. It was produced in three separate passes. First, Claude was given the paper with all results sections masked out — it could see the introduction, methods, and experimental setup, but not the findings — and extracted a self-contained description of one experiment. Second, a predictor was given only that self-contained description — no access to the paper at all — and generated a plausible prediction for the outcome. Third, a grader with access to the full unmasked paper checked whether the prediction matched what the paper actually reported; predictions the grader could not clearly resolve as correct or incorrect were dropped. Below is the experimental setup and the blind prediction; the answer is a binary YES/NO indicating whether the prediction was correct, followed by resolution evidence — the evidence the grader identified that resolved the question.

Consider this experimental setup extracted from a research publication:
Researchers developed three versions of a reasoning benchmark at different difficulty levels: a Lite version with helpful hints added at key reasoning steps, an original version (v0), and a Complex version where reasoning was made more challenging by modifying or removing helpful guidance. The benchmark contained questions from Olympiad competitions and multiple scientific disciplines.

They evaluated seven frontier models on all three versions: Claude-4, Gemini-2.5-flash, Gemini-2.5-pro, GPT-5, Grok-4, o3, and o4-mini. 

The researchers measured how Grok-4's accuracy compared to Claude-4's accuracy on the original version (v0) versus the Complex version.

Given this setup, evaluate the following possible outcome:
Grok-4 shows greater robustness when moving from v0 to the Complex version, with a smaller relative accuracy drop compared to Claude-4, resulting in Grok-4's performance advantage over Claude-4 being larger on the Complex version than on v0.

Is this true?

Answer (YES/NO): YES